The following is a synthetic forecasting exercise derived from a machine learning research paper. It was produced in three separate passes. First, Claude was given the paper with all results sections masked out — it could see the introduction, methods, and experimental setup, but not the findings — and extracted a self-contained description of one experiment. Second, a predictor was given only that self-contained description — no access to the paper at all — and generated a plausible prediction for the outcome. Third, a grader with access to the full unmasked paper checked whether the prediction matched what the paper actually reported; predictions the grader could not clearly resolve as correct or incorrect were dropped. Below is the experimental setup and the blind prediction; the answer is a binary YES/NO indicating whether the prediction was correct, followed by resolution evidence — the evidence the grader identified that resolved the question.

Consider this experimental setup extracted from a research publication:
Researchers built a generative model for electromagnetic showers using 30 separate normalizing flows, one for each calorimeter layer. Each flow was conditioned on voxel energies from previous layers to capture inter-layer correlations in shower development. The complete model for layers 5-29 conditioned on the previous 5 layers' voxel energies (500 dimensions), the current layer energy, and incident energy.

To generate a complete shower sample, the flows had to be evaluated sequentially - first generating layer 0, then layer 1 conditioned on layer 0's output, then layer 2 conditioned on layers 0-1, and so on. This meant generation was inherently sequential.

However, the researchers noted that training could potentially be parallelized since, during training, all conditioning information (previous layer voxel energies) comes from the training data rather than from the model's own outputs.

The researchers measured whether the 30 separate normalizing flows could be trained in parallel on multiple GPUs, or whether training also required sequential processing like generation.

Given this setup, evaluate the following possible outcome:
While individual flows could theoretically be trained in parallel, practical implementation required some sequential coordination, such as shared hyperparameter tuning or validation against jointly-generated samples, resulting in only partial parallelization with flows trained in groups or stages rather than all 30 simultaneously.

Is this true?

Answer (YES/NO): NO